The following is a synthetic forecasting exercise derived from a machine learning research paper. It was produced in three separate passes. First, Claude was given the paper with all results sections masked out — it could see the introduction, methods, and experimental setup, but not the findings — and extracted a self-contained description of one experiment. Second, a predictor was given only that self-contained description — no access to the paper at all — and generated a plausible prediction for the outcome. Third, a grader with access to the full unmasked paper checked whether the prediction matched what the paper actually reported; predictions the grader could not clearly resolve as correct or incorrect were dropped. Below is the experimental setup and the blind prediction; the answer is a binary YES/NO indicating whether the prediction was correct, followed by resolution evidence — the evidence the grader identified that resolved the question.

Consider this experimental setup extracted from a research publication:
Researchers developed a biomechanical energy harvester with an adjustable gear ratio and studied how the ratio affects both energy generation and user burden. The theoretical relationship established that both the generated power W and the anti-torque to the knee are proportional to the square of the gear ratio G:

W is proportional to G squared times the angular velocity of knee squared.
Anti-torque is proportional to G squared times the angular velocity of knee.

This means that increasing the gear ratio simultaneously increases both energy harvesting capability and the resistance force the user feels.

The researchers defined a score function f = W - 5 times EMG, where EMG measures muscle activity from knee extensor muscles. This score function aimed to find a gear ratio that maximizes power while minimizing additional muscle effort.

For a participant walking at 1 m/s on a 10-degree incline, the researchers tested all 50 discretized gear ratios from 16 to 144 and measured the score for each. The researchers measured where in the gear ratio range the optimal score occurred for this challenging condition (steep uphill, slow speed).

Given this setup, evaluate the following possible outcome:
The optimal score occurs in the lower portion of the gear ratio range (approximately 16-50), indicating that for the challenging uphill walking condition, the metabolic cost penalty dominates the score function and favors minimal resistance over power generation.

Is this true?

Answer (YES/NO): YES